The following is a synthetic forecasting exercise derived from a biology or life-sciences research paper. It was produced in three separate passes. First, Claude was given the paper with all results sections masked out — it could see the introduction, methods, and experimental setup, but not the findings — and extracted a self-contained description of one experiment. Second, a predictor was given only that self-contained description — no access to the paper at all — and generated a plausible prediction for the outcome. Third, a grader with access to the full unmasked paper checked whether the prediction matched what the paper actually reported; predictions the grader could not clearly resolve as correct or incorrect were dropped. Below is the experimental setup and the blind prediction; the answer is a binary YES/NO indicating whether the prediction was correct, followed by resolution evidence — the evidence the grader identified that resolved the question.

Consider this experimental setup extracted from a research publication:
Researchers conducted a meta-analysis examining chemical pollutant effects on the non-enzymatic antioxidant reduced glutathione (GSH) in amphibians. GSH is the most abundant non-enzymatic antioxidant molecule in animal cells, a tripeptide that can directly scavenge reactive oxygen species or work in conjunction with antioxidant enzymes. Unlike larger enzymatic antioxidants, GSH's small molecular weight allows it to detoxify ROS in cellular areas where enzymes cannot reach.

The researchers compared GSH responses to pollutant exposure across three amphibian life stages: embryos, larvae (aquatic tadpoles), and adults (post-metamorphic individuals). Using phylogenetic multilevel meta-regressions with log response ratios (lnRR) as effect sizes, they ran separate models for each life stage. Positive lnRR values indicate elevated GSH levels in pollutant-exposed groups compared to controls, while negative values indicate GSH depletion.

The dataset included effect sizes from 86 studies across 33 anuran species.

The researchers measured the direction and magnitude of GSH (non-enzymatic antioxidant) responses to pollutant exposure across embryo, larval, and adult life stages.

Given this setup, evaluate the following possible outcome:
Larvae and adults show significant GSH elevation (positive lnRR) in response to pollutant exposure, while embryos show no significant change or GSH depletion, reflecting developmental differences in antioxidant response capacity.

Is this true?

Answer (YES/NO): NO